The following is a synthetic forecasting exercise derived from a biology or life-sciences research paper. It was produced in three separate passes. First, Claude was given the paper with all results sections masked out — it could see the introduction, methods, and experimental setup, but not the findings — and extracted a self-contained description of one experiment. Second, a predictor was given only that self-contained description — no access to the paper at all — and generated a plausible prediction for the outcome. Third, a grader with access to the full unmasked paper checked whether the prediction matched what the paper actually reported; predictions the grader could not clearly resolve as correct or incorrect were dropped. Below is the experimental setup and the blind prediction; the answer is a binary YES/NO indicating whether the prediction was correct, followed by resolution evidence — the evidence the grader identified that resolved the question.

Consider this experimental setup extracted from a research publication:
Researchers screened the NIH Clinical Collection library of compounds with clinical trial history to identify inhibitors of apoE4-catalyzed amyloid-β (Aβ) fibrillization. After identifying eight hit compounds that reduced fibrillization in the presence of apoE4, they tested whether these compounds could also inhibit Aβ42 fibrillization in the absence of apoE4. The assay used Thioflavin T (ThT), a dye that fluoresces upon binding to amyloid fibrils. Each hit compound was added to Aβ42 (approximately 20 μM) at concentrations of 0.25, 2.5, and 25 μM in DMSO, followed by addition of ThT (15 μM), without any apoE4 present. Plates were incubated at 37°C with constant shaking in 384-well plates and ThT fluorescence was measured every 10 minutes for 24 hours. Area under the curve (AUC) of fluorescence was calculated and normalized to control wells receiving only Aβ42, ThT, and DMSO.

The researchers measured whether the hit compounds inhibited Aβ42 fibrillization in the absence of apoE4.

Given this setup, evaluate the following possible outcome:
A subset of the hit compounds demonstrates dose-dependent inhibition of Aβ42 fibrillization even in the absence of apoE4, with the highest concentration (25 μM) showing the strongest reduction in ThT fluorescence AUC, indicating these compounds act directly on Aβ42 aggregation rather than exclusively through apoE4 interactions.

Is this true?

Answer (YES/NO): YES